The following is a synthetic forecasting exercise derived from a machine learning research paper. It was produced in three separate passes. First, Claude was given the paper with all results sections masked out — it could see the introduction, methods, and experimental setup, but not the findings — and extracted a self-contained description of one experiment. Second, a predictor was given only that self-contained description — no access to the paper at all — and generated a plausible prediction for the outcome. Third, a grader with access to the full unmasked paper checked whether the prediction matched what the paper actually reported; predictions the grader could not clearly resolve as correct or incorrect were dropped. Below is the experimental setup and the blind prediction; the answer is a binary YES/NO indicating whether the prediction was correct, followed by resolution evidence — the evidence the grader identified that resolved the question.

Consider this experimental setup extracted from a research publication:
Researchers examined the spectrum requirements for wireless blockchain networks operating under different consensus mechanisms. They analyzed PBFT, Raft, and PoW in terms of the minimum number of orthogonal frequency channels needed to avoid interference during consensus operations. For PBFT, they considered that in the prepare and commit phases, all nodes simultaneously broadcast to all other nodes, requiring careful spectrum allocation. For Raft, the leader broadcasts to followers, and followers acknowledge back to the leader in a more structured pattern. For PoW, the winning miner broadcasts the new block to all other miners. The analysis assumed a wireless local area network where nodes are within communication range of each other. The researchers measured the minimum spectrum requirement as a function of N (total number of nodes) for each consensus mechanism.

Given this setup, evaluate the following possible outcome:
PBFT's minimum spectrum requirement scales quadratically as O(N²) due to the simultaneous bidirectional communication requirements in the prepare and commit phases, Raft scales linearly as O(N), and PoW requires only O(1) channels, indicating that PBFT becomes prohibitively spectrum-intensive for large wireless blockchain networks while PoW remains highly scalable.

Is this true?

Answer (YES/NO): NO